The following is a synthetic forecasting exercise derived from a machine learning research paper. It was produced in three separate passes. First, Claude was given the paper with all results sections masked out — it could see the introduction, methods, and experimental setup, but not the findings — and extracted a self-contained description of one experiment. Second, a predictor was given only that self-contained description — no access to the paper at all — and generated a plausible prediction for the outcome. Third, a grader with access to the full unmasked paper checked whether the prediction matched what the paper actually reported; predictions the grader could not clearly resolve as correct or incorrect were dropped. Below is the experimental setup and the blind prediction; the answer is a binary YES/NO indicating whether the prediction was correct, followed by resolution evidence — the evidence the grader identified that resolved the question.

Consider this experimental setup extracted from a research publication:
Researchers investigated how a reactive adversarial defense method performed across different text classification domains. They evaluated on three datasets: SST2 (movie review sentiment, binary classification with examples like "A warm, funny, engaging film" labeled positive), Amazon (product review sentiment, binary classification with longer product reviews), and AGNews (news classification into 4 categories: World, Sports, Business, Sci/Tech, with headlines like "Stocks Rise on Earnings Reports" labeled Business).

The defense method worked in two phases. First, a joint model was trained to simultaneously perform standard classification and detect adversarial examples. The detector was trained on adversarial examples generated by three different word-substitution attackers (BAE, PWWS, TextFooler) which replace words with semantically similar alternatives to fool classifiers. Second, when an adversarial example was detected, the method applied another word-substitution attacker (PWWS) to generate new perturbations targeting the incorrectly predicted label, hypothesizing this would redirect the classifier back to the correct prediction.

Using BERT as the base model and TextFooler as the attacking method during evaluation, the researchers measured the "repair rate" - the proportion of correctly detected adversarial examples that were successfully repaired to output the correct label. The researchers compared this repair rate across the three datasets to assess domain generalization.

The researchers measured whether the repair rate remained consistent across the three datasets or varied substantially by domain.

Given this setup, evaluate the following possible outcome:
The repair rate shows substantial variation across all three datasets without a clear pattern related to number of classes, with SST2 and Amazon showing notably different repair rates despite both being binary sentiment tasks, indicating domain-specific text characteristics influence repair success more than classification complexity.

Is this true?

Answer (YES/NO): YES